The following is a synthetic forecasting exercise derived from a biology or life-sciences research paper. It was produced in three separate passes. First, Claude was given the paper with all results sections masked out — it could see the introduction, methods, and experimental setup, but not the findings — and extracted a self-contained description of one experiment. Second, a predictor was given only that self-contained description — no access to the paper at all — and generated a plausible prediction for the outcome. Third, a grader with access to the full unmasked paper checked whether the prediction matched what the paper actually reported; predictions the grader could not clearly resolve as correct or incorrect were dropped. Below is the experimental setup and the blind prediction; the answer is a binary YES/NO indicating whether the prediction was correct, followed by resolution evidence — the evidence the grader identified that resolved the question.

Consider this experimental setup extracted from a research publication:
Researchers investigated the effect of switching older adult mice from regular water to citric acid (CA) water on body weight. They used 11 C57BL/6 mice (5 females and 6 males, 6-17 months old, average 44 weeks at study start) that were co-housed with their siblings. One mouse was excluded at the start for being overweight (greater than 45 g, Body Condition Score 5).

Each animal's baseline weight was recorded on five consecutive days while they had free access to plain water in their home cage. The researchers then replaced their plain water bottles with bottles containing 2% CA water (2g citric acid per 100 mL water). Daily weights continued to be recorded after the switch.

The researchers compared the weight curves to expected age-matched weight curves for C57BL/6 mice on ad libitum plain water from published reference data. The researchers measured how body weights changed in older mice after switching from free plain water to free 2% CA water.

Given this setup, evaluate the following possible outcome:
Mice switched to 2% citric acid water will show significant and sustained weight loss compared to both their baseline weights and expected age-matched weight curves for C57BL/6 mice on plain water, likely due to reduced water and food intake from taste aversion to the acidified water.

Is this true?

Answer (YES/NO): YES